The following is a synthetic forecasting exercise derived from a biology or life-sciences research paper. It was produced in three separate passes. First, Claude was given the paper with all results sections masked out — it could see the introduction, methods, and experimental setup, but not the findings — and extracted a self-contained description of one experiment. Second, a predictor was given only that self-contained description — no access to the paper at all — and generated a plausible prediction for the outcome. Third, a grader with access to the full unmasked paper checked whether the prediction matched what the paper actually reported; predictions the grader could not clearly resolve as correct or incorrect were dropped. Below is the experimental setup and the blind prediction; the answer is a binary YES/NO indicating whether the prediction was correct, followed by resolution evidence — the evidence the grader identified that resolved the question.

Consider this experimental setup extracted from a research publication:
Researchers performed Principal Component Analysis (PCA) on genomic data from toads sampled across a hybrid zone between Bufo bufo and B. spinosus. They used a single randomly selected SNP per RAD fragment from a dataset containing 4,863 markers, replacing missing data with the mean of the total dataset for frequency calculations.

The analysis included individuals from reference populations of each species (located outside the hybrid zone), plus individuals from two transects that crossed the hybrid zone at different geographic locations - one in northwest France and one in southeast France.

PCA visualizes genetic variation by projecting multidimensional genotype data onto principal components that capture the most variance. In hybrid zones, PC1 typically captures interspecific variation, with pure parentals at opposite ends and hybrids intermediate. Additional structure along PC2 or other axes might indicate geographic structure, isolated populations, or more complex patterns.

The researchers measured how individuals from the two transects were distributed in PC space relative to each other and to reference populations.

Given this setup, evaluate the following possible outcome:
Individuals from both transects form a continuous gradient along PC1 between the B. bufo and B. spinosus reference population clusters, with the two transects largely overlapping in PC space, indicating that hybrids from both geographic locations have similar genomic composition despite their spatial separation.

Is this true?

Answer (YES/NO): NO